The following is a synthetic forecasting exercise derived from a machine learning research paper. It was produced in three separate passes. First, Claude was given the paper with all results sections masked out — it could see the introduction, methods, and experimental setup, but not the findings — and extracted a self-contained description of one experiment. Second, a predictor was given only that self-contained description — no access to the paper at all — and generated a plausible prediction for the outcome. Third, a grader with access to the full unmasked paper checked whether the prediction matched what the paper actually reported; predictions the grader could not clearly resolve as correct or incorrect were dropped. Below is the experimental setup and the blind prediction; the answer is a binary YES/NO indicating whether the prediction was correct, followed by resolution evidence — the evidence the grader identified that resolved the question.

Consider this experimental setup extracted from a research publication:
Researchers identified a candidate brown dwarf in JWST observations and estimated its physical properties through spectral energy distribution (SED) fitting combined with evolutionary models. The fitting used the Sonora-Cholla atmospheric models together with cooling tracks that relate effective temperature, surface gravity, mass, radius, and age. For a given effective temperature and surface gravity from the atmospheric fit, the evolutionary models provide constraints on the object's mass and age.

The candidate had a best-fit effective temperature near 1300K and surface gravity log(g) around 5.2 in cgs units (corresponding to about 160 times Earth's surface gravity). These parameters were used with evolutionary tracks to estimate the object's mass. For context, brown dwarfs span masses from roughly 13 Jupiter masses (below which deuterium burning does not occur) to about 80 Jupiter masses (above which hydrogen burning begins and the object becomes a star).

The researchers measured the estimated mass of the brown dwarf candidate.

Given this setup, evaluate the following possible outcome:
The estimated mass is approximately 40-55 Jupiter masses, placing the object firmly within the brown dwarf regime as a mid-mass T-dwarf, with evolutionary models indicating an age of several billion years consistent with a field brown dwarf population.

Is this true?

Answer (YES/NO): NO